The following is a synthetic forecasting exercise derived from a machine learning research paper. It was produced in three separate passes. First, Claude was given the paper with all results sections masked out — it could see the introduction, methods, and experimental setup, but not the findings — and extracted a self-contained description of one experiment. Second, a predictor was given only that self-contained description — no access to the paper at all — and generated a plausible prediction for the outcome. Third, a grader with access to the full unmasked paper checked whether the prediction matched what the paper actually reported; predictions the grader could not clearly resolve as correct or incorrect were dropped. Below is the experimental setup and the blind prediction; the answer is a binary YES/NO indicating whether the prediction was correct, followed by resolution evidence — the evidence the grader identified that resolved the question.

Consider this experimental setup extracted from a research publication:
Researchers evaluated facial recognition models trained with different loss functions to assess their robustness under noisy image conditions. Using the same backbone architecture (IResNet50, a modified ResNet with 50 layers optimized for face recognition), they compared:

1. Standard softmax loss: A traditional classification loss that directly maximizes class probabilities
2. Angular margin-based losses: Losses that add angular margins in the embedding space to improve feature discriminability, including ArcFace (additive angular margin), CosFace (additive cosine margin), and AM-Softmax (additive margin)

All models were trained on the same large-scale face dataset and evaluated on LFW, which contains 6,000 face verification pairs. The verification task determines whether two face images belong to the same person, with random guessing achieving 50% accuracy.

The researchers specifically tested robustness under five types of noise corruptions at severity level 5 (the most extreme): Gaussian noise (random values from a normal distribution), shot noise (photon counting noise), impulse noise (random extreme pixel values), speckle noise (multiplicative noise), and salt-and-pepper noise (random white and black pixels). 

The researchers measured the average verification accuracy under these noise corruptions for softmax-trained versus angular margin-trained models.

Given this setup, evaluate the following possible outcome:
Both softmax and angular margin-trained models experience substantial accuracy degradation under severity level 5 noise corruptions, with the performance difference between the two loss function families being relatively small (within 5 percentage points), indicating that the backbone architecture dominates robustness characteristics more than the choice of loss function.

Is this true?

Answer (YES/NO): NO